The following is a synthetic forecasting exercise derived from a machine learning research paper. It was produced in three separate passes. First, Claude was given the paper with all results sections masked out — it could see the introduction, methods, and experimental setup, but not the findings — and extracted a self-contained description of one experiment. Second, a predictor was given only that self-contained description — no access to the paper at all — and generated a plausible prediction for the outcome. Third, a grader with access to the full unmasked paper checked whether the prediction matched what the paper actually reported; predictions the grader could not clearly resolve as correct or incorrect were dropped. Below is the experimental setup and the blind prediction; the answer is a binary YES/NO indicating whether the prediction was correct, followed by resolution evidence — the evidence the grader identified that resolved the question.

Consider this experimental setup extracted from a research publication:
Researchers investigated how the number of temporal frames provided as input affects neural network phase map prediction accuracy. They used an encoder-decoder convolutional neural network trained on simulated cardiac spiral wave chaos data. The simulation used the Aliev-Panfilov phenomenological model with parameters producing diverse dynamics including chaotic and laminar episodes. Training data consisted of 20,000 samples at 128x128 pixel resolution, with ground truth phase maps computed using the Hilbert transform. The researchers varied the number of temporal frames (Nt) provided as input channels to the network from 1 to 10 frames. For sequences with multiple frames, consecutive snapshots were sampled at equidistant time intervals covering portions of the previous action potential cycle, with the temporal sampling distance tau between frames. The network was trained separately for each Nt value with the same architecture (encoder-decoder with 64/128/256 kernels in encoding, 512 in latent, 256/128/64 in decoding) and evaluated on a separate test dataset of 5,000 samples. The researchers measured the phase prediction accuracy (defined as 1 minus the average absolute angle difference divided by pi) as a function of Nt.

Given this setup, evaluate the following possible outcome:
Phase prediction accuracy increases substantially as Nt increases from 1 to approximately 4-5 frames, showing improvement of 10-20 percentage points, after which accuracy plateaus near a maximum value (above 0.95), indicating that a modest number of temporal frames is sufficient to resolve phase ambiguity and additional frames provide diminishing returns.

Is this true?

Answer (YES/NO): NO